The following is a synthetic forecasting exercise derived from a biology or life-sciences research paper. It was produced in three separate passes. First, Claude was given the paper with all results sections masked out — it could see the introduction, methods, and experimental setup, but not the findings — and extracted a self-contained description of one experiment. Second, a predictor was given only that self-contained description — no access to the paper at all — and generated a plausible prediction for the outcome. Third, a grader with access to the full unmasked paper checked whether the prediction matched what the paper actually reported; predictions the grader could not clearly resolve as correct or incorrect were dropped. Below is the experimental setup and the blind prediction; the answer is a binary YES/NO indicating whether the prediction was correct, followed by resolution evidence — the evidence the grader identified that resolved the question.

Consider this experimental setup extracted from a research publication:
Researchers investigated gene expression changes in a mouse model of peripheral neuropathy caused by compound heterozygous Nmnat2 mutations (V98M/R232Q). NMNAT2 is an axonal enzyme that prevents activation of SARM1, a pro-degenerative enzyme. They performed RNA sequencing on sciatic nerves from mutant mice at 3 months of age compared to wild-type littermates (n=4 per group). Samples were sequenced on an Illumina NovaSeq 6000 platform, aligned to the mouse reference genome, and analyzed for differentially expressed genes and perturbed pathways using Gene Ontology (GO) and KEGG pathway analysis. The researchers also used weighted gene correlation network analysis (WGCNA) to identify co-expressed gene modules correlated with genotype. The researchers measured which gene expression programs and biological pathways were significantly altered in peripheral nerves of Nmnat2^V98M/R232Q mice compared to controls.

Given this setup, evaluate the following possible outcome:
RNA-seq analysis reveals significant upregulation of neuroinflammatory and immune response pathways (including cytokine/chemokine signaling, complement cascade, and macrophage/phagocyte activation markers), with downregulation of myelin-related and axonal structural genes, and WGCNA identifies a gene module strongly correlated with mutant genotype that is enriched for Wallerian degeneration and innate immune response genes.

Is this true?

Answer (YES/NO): NO